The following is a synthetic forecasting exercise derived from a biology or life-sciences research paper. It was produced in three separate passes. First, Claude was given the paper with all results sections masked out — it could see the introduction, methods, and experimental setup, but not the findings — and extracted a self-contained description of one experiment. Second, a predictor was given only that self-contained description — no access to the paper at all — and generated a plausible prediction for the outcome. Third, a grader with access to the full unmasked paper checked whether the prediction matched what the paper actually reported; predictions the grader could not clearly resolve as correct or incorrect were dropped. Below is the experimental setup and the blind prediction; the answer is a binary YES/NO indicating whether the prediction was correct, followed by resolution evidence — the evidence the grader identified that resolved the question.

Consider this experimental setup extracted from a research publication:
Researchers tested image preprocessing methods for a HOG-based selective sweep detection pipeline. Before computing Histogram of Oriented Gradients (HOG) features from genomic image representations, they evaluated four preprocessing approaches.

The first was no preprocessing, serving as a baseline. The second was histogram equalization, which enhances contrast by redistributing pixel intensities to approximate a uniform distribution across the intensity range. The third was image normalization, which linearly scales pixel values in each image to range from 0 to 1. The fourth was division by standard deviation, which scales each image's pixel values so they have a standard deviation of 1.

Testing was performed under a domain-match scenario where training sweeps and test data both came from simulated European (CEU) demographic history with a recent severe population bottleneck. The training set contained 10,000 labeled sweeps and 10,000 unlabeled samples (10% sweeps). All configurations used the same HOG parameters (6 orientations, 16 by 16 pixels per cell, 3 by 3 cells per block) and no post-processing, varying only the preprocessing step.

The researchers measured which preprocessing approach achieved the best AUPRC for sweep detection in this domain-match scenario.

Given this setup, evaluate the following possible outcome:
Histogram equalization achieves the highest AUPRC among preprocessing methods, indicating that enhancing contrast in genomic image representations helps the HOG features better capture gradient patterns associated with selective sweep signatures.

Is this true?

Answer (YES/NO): NO